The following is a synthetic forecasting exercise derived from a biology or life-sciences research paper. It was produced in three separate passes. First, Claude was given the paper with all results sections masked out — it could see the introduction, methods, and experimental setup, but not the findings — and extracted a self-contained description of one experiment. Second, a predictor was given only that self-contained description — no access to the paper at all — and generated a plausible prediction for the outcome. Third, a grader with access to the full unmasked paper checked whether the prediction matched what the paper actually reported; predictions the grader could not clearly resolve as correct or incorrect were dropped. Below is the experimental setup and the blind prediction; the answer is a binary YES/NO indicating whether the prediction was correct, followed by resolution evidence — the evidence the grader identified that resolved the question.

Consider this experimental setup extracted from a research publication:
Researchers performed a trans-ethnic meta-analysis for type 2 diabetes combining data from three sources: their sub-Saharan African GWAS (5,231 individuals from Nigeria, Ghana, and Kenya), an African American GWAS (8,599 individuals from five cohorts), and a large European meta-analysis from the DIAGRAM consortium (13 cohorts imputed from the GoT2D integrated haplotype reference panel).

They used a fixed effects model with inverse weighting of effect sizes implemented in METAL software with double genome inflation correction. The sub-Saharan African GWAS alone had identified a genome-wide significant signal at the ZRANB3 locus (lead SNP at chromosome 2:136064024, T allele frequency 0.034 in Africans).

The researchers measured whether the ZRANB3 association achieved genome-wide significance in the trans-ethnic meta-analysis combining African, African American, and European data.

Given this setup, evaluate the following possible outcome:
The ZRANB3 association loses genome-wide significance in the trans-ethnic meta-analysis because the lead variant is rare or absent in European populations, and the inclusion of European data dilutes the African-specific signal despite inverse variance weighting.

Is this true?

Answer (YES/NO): YES